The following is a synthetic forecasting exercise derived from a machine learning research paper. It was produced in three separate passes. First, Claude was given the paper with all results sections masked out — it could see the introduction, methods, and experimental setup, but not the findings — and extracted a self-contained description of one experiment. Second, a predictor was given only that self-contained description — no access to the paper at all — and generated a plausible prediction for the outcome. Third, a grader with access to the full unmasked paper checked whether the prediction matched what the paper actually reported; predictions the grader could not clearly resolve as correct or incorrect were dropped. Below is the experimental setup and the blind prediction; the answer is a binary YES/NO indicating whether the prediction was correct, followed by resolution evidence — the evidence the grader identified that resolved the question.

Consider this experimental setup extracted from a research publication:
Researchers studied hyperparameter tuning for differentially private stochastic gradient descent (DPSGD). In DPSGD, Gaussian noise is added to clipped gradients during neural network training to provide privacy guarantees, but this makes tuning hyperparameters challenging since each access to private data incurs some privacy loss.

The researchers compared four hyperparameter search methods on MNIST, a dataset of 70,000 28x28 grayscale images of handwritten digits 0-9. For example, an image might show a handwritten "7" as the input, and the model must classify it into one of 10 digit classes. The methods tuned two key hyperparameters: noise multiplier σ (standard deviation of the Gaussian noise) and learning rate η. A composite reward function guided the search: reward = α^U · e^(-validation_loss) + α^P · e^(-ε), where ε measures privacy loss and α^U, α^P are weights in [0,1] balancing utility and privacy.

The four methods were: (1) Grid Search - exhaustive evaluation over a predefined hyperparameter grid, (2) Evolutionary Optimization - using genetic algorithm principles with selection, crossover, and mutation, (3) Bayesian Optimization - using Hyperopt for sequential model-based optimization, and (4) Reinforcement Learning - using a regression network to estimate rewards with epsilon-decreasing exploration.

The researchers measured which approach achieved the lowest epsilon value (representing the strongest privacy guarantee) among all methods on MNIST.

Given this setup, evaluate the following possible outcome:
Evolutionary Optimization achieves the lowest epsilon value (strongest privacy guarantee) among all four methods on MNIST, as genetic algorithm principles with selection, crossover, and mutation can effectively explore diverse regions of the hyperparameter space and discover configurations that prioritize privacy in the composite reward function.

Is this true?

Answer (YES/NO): YES